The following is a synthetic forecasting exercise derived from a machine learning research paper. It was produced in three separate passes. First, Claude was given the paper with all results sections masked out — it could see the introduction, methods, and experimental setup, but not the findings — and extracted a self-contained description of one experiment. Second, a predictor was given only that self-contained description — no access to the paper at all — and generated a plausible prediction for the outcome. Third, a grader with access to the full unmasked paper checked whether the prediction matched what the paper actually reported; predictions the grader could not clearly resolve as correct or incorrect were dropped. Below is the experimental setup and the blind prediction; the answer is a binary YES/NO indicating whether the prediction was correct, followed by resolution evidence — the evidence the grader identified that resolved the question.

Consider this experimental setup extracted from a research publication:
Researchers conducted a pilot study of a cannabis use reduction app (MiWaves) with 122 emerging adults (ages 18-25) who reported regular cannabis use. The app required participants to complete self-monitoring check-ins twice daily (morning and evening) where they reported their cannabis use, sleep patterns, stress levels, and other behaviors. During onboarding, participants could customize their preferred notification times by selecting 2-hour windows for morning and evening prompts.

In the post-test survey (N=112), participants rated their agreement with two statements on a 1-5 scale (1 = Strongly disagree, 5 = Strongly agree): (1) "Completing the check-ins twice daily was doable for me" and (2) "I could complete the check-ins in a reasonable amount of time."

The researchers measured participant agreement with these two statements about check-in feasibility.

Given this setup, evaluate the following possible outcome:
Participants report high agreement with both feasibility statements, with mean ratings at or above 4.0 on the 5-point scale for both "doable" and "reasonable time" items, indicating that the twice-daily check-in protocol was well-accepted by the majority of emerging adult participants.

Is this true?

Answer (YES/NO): YES